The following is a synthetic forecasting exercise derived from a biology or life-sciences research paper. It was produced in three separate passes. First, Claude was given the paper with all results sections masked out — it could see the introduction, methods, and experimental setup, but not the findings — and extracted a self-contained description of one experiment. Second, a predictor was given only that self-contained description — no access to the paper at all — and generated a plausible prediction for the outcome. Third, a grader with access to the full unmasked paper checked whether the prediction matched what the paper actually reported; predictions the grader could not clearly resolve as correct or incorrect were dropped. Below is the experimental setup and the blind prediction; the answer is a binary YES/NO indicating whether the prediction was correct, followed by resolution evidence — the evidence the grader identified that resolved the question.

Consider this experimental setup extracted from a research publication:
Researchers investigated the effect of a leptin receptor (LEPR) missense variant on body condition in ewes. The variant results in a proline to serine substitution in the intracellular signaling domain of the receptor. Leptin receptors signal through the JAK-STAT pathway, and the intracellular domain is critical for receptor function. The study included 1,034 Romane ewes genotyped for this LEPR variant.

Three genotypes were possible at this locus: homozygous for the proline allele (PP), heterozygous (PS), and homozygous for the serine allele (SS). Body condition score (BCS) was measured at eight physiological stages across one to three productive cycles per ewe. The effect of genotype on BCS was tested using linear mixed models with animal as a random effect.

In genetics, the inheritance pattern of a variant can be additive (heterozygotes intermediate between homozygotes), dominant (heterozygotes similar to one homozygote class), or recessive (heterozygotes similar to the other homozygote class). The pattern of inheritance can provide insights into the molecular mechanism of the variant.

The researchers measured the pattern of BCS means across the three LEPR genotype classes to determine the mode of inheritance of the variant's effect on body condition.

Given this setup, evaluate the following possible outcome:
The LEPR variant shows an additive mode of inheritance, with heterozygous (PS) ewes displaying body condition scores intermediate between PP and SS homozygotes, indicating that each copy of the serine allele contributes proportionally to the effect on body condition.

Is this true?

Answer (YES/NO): YES